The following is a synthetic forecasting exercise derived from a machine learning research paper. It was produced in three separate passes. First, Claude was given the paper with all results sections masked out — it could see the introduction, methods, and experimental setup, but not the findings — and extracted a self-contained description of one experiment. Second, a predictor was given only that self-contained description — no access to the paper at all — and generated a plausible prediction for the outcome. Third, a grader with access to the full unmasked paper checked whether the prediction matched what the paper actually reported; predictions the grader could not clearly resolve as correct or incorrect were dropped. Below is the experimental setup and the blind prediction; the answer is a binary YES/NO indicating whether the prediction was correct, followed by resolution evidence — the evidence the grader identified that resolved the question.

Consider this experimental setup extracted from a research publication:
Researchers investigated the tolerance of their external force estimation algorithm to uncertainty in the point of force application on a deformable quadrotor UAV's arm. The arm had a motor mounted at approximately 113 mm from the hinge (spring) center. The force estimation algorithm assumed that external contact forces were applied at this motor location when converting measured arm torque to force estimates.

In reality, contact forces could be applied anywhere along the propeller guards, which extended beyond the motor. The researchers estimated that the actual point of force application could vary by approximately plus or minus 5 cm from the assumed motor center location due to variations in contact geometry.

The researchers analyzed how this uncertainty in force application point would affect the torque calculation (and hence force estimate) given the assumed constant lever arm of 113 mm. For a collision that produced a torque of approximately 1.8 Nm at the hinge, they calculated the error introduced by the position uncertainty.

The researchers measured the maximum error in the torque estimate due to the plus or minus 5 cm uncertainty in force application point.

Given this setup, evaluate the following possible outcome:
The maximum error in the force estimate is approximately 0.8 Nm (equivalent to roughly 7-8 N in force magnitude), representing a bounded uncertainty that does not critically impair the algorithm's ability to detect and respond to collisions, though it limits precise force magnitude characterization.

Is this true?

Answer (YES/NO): NO